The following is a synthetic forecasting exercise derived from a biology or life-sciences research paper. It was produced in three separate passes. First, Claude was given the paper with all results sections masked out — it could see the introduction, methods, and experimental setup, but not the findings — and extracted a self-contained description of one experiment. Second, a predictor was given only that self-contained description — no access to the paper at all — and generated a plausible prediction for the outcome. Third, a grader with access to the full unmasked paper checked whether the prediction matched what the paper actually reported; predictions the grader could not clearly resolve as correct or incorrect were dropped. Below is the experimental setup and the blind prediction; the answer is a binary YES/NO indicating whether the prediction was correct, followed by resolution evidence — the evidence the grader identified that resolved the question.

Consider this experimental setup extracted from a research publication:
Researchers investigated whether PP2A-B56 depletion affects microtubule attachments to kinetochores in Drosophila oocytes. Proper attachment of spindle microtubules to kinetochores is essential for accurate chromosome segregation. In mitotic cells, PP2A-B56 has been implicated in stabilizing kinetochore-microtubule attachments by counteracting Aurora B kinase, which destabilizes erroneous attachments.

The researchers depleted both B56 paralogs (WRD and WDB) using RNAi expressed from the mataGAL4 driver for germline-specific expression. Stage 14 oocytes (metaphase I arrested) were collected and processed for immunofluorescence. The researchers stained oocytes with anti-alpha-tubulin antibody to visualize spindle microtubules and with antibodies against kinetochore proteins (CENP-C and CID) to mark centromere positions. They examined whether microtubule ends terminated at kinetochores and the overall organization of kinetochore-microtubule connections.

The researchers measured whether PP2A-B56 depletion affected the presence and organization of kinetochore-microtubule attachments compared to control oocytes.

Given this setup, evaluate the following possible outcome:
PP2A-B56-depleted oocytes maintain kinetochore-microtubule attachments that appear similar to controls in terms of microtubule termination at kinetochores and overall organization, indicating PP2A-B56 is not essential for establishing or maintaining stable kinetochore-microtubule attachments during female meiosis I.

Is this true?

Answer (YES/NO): NO